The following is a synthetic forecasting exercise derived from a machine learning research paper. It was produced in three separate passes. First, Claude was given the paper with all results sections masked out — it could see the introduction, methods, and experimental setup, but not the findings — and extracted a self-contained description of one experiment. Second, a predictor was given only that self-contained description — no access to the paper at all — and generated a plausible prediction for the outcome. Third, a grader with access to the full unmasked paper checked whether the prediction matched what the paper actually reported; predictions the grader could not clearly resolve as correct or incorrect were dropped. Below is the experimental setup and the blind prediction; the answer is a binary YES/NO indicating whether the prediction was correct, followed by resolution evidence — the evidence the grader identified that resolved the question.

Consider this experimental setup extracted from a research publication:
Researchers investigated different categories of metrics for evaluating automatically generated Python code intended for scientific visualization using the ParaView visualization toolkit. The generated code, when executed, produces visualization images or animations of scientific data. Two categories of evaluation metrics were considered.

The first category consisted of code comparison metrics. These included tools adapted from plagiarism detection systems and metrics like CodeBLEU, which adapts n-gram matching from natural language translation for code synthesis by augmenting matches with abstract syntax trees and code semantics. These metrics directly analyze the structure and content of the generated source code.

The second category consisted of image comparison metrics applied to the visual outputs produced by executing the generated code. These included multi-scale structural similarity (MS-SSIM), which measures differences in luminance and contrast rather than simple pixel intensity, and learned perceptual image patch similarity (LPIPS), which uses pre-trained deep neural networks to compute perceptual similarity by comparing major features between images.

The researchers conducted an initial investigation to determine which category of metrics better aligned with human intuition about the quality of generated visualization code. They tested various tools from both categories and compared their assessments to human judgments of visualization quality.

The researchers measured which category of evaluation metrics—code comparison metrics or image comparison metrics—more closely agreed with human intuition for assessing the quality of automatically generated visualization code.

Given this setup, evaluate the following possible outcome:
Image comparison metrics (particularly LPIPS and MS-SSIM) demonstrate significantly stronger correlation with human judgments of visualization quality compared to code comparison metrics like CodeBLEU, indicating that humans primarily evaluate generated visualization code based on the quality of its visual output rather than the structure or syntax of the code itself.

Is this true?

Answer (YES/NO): YES